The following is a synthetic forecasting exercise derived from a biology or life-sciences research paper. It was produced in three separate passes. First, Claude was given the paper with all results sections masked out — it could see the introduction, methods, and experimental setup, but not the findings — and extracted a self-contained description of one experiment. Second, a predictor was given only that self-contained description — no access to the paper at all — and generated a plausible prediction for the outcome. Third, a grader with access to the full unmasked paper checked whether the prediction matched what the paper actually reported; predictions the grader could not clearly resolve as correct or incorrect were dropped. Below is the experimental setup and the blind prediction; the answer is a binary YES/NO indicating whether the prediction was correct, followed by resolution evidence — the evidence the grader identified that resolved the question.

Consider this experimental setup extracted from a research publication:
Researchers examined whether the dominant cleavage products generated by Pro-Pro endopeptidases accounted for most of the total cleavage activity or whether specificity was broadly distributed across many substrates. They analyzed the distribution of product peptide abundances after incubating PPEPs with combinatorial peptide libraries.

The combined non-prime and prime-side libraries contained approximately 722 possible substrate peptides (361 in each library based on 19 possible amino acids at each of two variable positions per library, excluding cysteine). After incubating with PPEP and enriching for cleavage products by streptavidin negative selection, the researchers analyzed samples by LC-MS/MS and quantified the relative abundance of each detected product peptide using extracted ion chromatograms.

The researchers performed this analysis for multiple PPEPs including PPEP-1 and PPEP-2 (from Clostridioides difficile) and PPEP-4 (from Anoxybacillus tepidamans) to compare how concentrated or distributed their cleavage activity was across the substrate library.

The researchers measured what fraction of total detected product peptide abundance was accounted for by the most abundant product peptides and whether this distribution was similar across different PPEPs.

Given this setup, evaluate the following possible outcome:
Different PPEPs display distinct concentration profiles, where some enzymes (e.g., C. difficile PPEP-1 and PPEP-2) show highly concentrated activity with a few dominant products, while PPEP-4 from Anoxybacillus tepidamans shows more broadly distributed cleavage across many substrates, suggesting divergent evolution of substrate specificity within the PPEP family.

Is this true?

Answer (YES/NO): NO